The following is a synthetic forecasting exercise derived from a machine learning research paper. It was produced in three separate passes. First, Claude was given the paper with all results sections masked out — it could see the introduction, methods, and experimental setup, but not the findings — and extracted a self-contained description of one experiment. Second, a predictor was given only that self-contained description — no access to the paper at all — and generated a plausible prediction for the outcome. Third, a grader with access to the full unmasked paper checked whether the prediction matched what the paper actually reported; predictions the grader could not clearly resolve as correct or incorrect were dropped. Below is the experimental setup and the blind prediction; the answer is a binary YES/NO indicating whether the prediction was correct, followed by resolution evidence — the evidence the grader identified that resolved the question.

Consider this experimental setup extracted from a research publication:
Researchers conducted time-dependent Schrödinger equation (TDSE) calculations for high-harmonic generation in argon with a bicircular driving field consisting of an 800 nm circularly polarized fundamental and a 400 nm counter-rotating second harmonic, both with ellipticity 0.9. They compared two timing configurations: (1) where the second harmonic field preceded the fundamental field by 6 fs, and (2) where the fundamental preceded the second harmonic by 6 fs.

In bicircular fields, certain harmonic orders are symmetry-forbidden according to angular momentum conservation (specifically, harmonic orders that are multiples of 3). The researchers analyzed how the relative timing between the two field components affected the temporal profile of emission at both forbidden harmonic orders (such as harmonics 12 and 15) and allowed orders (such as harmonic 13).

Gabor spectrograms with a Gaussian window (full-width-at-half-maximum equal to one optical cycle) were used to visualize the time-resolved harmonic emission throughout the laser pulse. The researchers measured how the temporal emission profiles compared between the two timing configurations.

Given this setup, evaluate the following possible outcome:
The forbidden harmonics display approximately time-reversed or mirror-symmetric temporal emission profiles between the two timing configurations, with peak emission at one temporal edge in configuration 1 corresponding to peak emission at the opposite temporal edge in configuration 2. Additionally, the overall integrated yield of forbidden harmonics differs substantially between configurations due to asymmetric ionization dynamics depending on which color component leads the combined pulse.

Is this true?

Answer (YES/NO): NO